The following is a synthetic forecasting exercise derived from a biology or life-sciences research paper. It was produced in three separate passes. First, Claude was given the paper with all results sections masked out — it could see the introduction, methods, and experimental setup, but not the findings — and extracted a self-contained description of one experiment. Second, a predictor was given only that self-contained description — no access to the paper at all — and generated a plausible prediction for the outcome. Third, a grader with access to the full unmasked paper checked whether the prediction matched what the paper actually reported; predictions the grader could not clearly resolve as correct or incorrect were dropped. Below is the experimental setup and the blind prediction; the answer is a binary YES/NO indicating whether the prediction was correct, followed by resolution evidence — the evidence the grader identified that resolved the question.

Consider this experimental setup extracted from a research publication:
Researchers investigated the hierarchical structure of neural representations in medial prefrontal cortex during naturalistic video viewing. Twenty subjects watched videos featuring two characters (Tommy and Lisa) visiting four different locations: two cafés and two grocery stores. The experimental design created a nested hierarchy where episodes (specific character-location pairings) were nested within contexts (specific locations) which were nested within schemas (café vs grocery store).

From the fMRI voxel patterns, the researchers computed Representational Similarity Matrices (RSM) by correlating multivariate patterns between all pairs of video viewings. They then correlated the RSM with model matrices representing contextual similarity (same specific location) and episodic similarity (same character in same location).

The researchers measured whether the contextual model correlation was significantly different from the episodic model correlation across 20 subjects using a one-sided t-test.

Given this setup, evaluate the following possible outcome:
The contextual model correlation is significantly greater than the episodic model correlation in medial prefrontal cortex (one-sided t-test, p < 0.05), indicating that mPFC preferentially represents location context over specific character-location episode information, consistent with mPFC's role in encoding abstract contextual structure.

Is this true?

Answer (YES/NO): YES